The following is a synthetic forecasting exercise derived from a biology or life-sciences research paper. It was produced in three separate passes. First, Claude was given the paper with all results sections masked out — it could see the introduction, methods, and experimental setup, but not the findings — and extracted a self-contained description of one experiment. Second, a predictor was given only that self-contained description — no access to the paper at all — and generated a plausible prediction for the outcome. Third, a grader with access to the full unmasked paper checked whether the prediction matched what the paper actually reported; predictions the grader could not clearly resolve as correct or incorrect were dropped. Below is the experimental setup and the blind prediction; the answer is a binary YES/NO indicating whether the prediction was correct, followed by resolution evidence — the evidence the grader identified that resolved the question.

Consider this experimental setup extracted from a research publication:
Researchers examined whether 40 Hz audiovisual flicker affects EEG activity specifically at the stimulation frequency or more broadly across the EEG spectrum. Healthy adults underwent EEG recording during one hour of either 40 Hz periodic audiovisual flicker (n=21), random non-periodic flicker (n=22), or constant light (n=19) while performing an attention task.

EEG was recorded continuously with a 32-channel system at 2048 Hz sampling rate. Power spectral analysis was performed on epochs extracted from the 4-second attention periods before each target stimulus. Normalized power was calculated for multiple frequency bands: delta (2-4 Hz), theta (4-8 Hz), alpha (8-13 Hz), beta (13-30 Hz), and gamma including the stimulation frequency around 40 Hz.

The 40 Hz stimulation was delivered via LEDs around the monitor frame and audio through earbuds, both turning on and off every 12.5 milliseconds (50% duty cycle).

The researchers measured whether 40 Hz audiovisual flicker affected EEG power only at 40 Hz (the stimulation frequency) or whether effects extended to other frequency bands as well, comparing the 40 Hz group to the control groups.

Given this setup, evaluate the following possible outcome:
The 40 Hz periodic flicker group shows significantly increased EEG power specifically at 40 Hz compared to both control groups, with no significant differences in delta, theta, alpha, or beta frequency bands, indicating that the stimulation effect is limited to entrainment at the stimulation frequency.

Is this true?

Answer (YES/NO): NO